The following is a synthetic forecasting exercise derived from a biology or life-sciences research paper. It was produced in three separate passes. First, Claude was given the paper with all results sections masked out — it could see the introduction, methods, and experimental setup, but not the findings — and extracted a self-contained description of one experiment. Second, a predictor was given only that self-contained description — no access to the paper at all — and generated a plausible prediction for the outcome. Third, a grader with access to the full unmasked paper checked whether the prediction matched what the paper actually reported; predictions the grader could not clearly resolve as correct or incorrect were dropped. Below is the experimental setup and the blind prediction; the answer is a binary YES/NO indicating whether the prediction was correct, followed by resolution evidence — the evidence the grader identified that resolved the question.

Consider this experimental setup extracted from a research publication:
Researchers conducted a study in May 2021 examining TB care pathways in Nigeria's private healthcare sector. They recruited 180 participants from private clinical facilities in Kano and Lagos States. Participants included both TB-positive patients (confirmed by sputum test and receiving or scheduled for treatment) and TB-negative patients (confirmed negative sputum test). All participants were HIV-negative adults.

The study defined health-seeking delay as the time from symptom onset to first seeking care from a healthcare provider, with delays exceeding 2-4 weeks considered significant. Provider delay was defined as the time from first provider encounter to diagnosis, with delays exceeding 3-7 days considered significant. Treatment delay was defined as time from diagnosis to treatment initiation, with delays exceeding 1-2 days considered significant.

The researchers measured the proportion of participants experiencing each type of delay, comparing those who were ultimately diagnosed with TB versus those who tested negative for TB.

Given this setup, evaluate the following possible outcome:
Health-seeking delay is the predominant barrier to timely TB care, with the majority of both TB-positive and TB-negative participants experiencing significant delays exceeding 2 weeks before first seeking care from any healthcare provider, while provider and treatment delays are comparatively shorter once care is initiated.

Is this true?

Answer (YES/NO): NO